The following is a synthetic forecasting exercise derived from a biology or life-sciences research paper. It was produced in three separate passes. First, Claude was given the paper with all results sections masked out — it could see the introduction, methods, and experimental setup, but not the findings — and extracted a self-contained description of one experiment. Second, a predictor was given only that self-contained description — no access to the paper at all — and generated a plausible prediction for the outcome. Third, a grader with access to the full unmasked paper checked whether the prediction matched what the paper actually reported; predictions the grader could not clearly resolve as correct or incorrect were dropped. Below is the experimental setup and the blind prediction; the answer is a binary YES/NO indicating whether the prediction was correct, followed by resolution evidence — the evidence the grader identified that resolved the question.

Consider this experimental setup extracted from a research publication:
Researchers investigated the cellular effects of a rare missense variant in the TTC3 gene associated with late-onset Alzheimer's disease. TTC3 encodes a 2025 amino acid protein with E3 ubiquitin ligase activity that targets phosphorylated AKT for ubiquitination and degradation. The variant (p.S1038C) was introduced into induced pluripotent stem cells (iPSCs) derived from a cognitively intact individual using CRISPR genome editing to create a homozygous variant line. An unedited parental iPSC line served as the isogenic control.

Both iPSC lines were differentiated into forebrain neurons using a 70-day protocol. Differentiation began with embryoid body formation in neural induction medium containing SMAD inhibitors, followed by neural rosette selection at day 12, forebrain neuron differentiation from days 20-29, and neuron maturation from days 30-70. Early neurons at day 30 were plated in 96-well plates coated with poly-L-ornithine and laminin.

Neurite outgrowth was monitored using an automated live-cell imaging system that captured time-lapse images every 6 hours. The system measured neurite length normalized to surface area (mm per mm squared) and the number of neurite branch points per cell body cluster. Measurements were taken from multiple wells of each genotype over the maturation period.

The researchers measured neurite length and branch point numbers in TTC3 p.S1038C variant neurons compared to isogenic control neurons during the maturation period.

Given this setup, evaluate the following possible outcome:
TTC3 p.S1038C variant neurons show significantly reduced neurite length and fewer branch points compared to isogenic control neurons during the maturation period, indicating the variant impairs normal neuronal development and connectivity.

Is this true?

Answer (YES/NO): NO